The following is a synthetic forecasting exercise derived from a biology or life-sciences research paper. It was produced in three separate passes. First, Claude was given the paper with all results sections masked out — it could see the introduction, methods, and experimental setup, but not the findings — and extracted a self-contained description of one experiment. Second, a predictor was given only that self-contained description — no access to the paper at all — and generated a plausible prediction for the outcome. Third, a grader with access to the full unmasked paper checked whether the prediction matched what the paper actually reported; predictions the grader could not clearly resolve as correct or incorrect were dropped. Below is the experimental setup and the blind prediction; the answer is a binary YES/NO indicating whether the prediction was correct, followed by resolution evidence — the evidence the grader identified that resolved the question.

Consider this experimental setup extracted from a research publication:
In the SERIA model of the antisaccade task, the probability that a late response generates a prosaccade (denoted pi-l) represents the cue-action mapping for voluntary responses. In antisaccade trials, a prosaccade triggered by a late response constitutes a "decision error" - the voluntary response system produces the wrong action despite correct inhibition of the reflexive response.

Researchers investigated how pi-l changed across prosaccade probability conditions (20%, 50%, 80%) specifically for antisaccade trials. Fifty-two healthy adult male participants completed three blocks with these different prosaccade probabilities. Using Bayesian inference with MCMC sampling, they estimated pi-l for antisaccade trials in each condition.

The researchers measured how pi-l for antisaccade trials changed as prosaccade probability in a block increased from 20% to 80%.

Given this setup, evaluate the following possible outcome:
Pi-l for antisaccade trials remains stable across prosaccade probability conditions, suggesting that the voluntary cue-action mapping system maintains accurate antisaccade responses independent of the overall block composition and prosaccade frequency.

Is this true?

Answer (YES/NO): NO